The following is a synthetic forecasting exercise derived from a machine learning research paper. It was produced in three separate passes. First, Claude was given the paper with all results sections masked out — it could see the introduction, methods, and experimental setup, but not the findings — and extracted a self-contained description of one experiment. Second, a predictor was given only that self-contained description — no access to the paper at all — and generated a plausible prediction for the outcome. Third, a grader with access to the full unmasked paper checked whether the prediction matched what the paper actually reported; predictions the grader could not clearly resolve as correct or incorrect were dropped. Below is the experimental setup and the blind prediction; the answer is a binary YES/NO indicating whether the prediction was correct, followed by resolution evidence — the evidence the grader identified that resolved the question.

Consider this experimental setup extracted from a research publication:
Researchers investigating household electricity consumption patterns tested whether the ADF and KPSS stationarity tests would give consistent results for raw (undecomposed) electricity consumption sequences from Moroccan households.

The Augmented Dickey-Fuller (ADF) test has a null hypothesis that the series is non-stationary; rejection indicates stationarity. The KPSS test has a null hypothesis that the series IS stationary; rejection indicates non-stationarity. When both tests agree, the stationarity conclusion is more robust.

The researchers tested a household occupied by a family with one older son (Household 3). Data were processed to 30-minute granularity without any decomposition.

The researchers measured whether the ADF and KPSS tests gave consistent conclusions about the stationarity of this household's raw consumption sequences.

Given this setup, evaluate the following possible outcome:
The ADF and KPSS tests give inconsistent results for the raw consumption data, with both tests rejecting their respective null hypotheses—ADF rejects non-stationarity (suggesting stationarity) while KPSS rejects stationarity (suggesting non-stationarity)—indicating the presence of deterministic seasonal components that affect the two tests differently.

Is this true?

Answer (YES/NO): NO